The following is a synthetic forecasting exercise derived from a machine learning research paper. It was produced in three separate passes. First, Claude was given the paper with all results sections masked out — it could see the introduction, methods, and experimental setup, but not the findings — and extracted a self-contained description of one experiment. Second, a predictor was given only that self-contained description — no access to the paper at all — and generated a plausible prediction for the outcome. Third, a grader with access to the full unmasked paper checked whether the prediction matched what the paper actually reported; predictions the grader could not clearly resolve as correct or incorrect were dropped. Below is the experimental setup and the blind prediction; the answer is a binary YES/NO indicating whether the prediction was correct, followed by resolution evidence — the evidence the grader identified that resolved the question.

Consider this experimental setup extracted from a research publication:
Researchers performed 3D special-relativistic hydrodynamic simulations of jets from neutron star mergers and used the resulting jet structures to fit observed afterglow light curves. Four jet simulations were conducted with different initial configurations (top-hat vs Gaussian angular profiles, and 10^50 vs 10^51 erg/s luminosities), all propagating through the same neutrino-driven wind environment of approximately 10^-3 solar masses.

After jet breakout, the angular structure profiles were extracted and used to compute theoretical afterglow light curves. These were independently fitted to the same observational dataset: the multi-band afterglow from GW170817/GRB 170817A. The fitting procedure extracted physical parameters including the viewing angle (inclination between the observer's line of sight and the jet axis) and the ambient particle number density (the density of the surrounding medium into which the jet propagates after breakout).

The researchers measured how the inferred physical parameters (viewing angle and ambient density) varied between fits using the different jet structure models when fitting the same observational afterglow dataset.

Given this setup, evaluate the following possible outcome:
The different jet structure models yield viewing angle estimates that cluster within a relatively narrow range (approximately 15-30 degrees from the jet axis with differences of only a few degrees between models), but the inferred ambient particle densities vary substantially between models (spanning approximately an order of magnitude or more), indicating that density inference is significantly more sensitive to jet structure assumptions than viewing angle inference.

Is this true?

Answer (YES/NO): NO